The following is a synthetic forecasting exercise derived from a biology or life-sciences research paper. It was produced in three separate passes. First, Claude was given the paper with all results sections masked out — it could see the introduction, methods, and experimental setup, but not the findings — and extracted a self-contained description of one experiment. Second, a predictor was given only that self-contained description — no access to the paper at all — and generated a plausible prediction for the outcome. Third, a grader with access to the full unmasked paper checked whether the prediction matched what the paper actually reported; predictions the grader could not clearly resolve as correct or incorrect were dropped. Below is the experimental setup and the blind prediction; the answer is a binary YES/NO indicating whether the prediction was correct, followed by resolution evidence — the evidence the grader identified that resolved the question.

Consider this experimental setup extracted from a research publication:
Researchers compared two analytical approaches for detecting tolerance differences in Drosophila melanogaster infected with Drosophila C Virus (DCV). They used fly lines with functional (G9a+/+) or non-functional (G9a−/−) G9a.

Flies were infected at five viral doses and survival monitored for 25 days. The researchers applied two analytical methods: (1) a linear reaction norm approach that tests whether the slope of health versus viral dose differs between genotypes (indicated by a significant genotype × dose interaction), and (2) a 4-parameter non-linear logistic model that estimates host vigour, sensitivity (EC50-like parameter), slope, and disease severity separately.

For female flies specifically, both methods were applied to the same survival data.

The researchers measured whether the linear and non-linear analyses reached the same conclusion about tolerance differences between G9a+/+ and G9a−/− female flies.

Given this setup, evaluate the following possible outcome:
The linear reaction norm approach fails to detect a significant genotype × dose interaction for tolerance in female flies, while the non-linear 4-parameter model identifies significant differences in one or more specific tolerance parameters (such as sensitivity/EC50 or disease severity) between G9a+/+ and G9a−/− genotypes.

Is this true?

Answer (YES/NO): NO